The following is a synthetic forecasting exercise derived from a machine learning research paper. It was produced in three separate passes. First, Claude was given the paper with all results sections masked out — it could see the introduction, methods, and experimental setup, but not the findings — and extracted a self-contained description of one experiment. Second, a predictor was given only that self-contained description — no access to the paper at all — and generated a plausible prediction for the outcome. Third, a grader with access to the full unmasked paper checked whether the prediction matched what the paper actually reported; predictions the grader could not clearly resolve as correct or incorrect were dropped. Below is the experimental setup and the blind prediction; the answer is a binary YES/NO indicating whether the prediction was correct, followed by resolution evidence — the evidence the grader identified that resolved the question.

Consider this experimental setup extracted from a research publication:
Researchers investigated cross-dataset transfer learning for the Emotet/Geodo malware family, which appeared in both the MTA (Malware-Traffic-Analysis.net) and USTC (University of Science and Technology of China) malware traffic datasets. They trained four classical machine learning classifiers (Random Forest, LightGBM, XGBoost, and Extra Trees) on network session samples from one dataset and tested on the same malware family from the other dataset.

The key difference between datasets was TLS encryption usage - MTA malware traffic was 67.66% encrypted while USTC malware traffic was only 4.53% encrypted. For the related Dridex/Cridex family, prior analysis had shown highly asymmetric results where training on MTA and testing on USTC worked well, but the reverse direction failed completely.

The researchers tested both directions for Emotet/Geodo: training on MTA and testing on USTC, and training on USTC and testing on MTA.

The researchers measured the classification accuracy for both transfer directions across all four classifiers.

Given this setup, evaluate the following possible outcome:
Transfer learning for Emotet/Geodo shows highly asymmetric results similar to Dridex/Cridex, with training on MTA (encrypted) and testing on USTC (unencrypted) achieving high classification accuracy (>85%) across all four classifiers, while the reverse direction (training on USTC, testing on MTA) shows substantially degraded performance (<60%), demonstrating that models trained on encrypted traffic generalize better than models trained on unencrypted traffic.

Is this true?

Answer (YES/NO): NO